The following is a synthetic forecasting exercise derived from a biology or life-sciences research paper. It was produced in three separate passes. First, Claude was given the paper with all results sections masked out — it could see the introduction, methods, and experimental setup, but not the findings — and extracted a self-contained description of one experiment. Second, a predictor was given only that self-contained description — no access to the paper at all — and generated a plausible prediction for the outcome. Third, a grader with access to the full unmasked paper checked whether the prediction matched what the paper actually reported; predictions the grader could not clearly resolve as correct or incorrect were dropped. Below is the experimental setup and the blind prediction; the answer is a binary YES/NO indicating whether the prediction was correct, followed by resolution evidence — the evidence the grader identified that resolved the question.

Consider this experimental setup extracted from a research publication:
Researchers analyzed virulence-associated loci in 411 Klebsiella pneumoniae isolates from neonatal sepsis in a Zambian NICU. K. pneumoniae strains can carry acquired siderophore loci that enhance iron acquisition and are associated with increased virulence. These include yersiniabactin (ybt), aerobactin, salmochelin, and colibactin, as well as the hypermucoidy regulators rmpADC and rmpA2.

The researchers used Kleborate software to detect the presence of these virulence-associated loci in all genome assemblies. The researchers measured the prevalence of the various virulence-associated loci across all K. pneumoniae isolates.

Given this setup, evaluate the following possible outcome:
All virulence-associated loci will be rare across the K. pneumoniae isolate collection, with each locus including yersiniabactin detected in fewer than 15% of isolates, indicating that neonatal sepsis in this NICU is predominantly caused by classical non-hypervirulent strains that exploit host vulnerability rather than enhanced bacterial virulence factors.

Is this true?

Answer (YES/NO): YES